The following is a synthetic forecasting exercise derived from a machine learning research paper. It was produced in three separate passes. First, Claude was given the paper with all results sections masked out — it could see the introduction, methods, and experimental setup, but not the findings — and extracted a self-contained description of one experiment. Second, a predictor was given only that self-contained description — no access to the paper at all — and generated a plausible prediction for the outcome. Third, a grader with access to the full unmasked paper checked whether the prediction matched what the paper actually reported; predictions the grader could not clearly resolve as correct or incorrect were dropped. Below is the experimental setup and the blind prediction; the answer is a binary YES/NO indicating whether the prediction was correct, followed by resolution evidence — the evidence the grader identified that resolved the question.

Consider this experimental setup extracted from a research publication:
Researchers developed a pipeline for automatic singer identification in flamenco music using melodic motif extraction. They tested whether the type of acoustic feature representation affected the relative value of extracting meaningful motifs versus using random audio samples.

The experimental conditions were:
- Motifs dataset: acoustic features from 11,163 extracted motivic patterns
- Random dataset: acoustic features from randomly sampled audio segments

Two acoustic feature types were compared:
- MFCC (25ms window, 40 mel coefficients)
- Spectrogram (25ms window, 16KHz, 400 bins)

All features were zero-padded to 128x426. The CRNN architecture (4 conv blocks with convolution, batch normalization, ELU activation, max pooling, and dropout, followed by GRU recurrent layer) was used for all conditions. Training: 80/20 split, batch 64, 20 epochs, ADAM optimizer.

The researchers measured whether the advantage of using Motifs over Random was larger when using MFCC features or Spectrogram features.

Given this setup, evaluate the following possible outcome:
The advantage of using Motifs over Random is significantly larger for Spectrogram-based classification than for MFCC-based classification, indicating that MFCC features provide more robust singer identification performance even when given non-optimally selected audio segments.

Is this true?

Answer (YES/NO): NO